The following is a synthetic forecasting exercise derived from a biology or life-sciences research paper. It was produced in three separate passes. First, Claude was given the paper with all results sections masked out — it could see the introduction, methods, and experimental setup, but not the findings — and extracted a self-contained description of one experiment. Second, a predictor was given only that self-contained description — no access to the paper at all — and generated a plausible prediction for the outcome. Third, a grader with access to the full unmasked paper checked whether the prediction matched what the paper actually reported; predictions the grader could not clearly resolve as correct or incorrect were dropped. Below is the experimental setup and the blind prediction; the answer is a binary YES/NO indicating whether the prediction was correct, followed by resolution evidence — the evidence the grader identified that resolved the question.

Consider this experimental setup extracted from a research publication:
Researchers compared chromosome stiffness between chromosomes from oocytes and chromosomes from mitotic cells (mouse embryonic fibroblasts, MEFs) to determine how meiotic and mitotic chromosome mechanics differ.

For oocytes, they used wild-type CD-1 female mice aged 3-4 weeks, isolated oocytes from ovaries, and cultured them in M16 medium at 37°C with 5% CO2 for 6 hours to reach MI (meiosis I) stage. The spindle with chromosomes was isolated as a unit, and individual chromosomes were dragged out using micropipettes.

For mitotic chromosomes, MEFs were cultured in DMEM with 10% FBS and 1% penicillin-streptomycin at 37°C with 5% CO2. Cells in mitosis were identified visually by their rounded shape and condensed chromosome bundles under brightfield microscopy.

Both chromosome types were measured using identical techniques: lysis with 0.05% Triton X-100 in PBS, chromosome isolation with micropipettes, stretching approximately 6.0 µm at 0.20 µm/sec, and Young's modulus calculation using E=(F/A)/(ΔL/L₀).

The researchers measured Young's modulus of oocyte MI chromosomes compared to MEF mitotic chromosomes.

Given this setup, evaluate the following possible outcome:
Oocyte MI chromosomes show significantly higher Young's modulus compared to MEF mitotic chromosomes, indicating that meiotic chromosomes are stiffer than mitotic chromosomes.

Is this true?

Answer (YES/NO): YES